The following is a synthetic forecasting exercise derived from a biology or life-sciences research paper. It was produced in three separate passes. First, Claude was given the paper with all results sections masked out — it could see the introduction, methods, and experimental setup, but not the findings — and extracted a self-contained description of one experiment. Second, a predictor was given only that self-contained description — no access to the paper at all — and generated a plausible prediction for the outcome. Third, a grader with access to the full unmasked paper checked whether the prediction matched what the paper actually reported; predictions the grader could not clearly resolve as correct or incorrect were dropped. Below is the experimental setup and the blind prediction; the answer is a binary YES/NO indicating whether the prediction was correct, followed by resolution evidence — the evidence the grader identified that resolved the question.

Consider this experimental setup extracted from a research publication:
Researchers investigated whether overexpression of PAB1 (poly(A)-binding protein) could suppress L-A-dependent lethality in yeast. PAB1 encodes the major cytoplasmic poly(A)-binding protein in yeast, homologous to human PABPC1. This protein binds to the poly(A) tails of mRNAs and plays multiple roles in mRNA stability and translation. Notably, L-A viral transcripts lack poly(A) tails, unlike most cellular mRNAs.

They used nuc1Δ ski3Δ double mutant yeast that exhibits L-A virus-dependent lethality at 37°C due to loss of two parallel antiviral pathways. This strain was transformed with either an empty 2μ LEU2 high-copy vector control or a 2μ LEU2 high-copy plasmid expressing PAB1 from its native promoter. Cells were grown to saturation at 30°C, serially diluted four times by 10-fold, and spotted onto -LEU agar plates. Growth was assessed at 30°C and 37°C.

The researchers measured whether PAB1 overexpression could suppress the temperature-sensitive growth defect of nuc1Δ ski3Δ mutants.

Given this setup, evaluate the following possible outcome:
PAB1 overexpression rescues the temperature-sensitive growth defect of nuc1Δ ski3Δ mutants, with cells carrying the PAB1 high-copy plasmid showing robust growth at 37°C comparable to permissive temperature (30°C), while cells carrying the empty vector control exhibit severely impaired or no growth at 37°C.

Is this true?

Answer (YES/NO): YES